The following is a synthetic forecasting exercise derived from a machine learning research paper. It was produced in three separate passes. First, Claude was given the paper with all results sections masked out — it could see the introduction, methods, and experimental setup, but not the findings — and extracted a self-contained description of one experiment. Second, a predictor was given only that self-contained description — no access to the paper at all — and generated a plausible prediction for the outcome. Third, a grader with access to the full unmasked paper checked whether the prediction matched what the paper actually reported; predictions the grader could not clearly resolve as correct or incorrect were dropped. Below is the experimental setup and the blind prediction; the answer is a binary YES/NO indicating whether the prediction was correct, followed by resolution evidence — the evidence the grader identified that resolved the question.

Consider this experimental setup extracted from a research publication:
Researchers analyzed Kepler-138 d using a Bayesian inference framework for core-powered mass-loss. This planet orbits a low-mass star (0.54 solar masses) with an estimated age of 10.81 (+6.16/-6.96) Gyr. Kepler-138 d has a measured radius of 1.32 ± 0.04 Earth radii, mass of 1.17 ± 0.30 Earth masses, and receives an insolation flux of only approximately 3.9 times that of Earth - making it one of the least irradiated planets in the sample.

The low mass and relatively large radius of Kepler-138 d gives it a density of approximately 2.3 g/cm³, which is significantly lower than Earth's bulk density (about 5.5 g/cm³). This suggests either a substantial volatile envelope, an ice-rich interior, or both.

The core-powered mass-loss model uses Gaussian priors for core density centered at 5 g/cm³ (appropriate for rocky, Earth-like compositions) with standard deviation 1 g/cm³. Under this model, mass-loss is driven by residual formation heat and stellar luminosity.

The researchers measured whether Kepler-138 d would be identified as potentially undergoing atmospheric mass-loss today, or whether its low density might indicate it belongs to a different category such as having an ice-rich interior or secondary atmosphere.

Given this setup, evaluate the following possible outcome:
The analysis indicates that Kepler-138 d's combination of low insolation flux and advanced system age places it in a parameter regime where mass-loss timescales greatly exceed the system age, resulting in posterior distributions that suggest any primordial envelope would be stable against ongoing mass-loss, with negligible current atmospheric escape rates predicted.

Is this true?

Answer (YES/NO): NO